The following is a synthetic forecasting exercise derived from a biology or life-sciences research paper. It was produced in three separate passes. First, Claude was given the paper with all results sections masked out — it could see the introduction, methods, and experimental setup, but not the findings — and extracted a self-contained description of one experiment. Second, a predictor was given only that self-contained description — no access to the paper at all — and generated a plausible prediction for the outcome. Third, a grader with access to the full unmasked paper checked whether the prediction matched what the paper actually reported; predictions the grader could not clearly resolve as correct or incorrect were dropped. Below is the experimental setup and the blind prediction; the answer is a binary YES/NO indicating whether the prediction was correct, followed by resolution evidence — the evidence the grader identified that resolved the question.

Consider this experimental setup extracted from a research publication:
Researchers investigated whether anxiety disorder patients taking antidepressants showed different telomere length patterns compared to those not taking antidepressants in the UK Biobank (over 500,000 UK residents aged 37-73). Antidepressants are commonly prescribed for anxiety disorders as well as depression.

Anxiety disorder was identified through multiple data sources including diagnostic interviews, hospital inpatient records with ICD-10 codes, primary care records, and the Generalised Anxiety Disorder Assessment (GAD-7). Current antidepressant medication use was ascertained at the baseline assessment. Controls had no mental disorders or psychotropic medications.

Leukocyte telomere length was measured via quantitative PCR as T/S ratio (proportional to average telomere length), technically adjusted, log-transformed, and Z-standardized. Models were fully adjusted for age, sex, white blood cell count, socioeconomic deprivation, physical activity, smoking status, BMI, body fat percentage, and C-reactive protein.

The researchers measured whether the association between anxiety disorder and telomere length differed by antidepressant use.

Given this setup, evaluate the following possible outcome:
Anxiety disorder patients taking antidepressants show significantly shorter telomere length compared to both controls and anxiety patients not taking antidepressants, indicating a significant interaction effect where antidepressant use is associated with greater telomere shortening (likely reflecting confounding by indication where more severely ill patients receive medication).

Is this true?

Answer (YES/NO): NO